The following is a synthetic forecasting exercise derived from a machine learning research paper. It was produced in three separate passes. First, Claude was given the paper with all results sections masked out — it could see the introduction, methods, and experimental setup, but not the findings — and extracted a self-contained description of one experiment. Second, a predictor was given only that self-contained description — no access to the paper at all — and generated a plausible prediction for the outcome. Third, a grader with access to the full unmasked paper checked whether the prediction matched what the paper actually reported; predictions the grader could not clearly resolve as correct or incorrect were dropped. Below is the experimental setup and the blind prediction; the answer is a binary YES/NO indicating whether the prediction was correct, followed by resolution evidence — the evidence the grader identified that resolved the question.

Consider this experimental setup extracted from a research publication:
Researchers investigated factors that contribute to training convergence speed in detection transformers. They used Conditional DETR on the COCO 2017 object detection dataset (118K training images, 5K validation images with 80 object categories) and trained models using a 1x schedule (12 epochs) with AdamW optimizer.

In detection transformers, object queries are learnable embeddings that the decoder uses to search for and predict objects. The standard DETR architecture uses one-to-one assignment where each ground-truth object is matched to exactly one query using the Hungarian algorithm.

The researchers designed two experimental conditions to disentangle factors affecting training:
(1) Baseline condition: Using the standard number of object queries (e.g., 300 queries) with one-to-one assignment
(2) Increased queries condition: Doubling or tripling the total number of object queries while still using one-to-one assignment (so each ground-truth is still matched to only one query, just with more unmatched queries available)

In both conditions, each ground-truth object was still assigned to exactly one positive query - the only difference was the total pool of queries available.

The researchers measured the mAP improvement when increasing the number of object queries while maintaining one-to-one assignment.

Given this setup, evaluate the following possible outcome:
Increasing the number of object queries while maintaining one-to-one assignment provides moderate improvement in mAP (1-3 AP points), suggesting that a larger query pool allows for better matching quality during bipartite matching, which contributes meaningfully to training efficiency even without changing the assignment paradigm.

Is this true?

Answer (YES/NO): NO